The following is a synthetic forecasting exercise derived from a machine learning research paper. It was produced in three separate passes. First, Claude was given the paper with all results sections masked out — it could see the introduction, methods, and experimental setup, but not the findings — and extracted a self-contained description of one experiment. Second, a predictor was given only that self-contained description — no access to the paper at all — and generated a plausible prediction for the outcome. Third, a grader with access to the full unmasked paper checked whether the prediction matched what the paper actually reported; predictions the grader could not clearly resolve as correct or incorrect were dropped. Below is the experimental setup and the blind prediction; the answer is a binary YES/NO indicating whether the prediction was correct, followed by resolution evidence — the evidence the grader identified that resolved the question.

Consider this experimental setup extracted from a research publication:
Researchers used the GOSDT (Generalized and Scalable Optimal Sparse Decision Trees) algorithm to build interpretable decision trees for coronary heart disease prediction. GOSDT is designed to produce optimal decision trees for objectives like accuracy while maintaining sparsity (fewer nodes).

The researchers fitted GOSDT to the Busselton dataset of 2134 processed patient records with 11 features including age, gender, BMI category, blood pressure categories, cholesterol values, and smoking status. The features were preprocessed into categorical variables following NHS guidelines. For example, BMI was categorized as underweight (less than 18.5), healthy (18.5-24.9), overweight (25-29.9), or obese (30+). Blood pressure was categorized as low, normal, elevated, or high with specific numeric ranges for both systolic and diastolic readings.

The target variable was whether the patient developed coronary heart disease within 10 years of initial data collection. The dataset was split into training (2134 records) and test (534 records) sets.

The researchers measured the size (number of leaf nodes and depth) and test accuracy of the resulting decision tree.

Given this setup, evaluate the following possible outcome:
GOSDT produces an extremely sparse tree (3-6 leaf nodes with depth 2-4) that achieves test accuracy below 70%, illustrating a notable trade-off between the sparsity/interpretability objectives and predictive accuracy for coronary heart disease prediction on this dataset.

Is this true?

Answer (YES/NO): NO